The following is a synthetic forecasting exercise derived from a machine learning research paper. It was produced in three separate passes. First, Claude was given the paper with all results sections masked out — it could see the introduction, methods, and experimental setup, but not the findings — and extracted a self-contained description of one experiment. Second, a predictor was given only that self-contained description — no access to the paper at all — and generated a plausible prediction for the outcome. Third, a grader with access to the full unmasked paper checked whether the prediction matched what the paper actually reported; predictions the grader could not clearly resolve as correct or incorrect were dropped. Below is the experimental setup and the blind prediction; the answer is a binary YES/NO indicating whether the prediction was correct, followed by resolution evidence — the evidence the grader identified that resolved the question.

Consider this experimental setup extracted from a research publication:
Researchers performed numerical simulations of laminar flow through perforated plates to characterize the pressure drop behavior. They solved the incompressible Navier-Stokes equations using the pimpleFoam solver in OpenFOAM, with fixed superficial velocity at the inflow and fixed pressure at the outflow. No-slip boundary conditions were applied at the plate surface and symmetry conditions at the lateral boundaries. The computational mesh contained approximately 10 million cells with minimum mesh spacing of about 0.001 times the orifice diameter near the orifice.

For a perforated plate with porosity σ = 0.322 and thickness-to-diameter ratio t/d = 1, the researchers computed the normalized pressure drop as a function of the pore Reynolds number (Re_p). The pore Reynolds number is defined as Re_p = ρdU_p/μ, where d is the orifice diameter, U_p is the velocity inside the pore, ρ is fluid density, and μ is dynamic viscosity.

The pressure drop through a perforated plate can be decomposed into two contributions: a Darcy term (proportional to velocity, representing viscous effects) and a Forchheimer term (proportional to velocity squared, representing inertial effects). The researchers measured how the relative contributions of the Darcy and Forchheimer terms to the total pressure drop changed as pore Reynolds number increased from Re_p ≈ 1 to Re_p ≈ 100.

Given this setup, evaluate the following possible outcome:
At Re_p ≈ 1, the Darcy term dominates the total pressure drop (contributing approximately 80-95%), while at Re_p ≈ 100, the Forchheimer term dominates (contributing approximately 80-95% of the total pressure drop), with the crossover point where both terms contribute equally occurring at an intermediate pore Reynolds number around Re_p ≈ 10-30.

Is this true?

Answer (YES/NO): NO